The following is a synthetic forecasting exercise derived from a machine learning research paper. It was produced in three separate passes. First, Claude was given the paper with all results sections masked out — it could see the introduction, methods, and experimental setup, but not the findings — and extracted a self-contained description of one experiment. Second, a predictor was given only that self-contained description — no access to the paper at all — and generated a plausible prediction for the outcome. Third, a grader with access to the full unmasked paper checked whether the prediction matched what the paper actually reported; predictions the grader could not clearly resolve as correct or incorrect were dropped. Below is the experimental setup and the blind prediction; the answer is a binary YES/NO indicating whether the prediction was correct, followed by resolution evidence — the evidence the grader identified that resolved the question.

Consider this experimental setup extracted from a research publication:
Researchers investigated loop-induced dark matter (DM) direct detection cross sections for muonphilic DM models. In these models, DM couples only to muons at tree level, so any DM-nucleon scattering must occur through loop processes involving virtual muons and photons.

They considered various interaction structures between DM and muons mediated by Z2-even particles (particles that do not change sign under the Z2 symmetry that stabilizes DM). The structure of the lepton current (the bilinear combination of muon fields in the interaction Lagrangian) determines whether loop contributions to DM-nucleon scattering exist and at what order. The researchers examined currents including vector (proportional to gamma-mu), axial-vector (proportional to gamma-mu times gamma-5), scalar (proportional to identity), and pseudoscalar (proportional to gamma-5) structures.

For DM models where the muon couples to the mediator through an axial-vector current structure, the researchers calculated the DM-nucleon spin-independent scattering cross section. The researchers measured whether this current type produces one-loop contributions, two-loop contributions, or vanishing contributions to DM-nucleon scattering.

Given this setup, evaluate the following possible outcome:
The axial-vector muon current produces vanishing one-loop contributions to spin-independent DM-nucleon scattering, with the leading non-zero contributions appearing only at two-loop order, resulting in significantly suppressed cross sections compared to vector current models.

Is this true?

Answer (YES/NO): NO